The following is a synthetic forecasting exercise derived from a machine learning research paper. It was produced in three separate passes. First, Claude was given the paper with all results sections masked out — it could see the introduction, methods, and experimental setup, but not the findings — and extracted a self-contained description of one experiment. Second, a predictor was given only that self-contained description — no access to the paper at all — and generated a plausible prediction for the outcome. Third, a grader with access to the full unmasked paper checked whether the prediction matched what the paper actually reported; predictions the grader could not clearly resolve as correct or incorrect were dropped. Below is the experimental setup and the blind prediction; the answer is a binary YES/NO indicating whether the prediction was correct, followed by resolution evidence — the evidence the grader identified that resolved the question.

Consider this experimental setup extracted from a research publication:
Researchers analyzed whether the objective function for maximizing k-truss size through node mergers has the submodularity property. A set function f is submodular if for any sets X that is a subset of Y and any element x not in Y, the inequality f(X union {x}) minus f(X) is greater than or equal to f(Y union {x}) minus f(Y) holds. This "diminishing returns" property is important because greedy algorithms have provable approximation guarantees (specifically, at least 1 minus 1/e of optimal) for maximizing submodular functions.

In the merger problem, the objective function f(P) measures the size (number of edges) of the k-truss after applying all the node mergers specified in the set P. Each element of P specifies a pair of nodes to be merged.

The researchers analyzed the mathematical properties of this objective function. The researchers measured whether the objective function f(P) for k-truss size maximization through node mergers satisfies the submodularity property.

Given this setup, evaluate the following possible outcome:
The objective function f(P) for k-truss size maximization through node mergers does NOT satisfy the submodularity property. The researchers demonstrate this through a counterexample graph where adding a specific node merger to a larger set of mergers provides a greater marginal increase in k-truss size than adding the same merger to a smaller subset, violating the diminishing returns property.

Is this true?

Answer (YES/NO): YES